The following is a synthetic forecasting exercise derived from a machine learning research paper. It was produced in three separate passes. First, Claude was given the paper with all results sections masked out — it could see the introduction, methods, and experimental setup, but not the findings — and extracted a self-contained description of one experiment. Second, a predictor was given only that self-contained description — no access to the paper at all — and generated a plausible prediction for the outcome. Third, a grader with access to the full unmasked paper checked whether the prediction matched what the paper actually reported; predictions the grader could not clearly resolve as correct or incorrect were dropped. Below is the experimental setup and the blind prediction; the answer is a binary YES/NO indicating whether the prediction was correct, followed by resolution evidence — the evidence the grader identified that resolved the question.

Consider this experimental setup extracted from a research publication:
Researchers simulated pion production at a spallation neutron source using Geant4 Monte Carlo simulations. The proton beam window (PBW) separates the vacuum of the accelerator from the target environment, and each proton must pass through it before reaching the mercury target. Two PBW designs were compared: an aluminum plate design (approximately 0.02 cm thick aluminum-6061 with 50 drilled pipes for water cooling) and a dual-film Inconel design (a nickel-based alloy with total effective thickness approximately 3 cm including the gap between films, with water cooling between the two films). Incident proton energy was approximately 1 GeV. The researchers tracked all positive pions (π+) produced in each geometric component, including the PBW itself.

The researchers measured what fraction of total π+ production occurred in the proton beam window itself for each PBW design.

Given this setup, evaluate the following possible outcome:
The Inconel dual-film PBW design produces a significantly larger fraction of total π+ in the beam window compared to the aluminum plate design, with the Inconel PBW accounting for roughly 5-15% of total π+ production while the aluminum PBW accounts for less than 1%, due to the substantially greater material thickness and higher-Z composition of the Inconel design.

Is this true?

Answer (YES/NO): NO